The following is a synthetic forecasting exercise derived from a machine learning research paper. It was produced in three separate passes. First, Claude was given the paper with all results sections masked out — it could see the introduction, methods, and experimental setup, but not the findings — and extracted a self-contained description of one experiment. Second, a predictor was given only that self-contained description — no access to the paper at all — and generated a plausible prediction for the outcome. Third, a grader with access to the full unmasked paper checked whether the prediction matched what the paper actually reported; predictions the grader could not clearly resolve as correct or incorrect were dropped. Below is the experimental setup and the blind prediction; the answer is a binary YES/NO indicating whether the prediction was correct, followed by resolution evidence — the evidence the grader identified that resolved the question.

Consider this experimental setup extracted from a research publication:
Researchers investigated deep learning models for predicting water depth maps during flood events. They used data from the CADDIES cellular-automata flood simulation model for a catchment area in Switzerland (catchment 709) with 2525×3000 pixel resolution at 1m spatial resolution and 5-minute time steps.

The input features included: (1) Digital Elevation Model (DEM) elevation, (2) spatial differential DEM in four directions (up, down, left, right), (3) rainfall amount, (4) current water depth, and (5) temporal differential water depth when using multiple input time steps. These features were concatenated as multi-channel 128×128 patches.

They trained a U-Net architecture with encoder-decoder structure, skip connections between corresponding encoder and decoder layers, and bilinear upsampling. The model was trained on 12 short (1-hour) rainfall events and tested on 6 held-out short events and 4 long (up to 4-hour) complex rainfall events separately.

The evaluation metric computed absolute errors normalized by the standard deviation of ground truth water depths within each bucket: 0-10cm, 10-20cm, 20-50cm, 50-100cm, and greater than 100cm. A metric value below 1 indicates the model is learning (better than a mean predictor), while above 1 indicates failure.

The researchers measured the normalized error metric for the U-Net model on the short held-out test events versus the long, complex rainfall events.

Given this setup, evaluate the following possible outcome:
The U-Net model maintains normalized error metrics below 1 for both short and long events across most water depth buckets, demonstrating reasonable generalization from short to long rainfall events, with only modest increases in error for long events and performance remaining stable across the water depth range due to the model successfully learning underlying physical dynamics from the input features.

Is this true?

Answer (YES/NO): NO